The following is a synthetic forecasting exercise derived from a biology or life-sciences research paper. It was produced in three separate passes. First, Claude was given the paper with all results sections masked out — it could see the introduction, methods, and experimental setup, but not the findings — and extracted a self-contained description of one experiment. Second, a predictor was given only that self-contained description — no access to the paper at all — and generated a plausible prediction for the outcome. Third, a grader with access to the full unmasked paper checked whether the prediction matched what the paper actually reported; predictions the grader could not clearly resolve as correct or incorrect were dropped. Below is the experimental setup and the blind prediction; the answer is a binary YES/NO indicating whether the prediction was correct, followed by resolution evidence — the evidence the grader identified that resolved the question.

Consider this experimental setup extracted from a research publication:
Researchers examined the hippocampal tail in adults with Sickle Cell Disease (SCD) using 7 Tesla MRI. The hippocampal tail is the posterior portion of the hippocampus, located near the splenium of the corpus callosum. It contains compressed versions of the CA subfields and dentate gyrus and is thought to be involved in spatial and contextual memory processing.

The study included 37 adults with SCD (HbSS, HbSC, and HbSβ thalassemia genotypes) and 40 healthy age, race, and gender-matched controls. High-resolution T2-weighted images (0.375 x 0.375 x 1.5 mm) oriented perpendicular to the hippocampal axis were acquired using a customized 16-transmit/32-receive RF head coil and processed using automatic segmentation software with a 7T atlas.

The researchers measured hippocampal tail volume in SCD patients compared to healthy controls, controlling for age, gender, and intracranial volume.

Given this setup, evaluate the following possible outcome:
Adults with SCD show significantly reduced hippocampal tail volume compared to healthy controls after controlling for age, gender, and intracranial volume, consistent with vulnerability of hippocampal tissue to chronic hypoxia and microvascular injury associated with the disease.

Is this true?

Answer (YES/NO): NO